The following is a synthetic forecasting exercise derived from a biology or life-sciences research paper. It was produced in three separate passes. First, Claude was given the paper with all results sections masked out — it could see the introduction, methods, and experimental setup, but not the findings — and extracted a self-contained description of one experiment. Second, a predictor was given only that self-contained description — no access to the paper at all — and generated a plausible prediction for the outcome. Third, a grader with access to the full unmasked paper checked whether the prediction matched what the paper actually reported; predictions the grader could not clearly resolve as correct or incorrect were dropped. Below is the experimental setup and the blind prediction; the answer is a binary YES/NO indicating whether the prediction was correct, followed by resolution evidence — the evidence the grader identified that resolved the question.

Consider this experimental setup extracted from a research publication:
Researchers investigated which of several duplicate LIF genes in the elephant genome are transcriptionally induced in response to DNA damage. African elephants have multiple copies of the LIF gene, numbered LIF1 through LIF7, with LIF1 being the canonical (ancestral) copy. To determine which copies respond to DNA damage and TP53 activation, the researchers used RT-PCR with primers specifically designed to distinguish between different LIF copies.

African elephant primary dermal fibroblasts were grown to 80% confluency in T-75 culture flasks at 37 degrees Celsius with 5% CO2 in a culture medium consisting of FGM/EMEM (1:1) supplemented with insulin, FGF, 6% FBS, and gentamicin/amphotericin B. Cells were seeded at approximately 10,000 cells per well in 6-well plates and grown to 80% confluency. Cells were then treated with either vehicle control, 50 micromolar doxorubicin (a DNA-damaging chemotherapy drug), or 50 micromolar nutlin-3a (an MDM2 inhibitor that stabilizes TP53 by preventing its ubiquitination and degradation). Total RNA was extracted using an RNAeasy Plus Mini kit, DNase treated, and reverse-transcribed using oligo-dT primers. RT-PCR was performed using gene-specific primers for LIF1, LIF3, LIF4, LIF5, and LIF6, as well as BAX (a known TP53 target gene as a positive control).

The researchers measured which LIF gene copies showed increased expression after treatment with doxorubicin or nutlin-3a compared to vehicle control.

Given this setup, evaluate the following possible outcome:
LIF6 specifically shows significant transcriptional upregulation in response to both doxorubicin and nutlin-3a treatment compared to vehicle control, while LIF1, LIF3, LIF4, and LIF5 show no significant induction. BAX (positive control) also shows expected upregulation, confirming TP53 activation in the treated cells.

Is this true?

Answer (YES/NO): YES